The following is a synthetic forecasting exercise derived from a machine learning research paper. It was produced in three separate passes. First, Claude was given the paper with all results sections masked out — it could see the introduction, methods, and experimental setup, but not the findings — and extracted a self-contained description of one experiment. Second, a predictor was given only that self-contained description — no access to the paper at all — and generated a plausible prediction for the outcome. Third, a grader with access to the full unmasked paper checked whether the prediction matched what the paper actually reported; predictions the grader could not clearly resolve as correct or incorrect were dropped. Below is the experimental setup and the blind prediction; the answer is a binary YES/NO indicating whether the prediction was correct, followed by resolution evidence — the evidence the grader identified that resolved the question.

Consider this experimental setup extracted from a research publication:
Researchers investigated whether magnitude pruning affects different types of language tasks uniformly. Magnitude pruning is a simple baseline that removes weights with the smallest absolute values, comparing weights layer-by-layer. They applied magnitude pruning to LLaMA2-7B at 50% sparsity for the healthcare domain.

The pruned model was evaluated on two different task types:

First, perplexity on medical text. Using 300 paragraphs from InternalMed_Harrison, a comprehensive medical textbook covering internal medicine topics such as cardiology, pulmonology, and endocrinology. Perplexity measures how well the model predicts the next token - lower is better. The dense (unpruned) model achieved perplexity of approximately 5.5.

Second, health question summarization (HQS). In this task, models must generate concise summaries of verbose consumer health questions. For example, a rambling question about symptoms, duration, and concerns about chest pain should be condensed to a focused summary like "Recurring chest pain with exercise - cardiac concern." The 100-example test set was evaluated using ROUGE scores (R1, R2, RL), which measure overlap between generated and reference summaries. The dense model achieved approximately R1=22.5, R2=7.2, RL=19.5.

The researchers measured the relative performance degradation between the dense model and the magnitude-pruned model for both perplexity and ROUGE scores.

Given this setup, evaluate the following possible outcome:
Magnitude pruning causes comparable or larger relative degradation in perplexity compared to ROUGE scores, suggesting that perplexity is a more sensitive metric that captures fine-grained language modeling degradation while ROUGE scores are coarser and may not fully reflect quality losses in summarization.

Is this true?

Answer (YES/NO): YES